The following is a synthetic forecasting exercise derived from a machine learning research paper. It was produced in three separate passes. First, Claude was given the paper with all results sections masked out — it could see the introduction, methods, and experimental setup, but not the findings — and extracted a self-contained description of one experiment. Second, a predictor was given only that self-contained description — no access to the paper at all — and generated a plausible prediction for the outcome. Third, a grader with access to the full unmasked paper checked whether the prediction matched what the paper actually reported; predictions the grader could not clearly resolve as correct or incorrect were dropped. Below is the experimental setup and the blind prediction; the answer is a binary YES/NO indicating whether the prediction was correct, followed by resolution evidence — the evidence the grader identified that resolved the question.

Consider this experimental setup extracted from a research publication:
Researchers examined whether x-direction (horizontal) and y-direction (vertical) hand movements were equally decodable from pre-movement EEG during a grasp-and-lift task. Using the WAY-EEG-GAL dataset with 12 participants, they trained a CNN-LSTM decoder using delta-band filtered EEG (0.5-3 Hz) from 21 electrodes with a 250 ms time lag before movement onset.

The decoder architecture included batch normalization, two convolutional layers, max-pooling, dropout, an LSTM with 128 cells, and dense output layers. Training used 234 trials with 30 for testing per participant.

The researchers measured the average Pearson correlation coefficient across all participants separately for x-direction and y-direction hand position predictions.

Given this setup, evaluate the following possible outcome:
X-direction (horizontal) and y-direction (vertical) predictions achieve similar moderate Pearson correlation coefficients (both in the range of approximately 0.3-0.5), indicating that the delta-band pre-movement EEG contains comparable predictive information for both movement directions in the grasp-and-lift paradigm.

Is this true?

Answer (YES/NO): NO